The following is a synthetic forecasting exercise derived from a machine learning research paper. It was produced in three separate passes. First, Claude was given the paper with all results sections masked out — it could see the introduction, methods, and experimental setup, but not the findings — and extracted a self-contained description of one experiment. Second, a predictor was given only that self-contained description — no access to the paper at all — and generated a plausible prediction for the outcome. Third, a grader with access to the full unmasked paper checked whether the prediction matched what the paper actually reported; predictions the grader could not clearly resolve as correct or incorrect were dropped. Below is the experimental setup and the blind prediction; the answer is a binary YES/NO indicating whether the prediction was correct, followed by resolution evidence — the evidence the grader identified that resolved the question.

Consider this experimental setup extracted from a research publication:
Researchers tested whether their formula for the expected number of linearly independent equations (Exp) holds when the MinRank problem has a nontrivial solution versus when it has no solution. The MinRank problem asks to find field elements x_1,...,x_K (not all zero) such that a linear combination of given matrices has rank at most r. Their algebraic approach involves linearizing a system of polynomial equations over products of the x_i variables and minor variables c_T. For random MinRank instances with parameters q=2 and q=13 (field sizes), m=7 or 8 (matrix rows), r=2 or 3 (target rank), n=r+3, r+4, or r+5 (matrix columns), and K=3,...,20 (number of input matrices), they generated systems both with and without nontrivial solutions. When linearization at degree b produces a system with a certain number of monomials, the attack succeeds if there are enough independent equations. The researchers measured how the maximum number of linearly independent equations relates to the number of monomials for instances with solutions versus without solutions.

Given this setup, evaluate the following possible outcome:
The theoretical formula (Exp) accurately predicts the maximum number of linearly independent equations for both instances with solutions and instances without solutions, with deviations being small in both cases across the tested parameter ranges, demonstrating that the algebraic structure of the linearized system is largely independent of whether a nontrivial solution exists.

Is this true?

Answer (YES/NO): NO